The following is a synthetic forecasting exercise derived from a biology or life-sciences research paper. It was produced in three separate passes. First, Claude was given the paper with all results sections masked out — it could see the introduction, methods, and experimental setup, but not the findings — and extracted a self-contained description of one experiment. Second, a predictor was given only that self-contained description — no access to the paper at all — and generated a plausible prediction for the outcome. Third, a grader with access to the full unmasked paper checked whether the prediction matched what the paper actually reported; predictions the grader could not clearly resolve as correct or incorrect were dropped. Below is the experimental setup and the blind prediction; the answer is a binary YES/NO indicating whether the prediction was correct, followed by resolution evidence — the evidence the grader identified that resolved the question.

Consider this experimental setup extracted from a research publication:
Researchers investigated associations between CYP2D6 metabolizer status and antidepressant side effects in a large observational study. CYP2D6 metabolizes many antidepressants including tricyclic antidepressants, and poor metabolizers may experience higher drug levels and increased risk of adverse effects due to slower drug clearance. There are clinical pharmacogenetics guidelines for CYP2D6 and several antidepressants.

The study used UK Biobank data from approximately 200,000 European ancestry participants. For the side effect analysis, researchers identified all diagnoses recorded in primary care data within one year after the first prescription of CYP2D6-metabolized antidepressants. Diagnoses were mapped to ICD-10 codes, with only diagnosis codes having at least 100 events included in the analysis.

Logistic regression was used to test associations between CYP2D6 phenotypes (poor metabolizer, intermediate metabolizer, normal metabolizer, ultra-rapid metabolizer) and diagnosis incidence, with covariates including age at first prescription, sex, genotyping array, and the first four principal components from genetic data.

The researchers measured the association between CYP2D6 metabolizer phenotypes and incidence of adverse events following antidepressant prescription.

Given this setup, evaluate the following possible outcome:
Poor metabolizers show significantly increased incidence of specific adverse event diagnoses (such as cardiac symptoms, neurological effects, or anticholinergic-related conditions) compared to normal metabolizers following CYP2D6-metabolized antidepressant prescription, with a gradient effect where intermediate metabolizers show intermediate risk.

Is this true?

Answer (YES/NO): NO